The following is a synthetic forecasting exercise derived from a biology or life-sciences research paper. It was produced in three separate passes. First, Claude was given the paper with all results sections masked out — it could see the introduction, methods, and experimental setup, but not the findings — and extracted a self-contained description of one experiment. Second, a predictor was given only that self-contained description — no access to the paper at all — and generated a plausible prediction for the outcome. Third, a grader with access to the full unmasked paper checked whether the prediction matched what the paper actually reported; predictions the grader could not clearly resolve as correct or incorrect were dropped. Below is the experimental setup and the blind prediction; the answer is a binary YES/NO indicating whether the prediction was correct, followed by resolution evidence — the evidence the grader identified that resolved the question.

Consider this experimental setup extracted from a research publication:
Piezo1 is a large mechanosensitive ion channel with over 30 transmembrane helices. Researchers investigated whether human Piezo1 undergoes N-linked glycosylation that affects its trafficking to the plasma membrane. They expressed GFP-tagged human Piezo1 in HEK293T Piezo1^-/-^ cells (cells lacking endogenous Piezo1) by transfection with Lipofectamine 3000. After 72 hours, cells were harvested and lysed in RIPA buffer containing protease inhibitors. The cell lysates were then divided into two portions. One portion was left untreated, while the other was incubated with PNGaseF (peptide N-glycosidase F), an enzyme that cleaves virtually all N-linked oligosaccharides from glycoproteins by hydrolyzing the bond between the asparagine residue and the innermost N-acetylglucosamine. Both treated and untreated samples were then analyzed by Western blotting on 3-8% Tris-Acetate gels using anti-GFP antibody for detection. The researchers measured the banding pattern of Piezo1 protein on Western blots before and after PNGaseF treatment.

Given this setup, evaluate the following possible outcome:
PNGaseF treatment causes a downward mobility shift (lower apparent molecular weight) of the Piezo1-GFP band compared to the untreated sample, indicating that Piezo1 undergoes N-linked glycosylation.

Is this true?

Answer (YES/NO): YES